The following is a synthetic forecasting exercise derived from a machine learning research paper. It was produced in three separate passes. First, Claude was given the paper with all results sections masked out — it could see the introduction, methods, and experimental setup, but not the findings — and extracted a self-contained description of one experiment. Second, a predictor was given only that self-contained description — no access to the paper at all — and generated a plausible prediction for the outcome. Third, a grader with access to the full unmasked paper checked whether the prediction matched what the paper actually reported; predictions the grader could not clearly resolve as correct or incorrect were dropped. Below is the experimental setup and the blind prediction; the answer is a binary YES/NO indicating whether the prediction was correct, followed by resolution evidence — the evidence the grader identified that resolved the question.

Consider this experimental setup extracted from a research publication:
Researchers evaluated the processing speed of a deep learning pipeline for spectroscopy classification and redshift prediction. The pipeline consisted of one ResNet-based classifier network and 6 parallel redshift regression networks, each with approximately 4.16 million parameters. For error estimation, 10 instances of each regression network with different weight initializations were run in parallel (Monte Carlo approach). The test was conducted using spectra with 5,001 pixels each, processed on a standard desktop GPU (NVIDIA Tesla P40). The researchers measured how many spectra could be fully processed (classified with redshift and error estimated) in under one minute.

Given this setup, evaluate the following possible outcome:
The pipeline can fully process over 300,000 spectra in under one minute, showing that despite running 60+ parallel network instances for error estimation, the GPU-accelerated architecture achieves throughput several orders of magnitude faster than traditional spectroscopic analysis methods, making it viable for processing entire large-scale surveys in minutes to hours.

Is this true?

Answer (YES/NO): NO